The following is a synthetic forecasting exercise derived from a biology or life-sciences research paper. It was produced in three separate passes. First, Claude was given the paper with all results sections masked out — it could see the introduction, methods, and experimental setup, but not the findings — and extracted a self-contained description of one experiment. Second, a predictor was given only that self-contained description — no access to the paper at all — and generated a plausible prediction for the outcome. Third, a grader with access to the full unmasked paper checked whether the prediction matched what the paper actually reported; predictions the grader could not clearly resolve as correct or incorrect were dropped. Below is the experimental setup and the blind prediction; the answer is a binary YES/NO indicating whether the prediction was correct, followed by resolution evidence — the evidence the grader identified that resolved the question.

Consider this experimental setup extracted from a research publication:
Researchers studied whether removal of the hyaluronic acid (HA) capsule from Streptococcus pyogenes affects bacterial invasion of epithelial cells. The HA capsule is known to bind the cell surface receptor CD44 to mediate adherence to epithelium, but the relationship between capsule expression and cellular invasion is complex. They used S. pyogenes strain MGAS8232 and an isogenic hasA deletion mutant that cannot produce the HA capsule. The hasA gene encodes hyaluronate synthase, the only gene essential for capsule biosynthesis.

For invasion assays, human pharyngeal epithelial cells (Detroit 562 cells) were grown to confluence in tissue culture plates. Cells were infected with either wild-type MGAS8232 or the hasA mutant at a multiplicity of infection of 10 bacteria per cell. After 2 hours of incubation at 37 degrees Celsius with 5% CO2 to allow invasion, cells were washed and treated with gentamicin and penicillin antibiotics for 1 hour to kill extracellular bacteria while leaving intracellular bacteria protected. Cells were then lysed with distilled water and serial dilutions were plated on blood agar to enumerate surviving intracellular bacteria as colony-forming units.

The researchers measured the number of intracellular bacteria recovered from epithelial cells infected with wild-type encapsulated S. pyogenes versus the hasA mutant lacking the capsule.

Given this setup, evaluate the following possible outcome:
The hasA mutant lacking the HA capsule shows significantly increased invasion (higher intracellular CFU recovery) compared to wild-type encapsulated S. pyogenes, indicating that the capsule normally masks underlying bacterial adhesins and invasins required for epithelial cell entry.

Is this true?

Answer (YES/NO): YES